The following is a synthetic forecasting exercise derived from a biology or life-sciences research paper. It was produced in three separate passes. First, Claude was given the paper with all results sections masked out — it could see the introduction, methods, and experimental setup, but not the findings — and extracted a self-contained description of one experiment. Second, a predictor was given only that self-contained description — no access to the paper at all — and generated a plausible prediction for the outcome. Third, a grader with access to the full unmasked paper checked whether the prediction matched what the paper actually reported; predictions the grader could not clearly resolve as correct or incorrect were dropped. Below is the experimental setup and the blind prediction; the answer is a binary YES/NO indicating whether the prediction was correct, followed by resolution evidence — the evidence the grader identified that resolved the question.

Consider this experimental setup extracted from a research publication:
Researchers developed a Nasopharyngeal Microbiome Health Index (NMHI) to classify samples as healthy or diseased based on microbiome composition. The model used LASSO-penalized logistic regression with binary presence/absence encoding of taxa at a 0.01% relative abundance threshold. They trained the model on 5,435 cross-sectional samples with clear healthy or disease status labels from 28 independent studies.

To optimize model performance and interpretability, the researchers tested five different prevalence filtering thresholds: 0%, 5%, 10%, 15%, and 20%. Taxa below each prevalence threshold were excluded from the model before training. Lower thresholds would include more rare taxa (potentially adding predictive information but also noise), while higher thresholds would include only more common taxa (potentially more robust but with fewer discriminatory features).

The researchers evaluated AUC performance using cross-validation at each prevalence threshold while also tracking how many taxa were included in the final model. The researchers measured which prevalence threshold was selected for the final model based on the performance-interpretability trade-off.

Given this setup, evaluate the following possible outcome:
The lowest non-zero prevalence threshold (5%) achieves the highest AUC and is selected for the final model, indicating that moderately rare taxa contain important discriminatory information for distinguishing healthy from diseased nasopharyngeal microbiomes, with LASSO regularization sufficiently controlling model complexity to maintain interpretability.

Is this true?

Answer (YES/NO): NO